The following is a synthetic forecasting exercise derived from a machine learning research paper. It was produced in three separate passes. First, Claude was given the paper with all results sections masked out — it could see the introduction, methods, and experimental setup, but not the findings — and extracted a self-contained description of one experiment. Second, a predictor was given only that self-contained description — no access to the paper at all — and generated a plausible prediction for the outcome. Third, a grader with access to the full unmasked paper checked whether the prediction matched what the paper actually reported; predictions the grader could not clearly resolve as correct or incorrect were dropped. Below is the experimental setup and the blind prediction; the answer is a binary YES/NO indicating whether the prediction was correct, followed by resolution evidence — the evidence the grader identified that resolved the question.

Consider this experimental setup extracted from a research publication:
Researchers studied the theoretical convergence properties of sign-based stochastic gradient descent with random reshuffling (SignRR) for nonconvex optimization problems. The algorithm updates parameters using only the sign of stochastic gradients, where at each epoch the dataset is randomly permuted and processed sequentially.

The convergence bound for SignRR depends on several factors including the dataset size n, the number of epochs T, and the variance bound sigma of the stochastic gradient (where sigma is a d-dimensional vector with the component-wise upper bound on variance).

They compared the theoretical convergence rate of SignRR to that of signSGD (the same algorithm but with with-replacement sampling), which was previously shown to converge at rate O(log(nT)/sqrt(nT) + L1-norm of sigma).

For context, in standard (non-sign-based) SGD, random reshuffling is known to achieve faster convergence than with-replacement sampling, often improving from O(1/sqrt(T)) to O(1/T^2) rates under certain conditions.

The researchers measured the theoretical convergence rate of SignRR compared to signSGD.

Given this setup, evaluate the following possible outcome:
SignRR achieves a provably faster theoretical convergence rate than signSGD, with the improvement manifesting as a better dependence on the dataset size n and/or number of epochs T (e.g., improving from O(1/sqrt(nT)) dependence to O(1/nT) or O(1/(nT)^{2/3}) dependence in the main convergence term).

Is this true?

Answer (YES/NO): NO